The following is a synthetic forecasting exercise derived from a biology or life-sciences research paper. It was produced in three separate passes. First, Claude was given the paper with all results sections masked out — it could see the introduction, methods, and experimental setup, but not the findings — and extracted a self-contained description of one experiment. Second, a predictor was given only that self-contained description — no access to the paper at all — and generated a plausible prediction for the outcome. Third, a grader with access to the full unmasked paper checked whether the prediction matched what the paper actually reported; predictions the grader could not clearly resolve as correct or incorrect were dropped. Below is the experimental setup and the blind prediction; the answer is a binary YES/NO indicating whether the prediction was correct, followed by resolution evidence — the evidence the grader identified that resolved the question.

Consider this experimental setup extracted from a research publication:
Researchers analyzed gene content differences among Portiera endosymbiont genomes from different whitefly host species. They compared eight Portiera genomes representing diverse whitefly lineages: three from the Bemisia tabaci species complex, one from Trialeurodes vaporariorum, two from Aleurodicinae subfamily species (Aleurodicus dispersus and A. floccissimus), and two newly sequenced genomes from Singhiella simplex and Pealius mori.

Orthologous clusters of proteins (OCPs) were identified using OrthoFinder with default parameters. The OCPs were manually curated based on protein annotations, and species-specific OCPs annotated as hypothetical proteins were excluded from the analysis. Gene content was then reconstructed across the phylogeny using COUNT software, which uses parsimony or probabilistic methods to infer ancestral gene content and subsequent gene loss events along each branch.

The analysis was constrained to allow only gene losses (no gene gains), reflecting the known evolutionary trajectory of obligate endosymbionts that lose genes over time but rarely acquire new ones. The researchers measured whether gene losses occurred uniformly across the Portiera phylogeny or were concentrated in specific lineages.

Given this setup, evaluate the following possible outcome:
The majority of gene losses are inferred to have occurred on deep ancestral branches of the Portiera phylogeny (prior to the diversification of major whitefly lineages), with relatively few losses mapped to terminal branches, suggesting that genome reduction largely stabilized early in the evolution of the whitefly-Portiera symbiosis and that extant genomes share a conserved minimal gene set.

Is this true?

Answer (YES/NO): NO